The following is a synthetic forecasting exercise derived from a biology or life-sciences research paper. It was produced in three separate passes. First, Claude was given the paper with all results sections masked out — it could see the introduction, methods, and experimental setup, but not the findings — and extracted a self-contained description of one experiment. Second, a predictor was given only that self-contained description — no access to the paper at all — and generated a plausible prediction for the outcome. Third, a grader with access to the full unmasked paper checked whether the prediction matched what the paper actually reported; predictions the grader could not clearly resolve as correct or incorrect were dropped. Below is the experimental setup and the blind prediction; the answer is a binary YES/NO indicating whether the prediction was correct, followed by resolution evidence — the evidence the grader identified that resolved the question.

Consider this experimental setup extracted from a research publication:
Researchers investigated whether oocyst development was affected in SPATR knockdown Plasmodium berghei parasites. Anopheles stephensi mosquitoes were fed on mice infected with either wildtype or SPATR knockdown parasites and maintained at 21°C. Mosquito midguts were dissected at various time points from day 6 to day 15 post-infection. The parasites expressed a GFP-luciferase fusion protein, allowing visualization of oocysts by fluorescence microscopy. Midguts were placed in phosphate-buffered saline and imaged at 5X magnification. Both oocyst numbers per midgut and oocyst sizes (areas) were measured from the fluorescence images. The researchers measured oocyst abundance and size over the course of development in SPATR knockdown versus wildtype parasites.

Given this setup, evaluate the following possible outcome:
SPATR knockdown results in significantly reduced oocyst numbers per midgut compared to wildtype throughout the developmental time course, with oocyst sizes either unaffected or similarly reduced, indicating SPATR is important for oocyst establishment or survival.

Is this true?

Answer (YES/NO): NO